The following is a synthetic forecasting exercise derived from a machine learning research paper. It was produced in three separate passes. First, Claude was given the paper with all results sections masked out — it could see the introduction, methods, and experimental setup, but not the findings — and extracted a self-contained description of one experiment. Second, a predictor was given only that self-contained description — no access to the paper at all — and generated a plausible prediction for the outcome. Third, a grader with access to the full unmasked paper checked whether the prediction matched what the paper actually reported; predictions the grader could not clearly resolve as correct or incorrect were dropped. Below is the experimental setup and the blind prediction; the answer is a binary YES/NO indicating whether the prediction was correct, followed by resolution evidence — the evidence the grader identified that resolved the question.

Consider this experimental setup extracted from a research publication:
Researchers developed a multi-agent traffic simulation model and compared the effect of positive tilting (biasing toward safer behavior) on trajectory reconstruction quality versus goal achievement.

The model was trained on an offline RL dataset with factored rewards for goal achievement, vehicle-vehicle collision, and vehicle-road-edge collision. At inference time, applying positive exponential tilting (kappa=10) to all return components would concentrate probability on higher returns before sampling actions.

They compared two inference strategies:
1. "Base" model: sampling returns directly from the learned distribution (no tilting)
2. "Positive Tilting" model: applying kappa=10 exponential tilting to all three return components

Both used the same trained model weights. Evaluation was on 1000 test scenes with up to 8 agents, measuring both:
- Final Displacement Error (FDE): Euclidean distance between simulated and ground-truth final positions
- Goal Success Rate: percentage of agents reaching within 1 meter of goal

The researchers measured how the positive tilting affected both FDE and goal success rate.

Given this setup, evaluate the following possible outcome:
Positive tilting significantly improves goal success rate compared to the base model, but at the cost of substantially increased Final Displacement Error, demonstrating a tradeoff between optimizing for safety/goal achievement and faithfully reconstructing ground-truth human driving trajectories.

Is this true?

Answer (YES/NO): NO